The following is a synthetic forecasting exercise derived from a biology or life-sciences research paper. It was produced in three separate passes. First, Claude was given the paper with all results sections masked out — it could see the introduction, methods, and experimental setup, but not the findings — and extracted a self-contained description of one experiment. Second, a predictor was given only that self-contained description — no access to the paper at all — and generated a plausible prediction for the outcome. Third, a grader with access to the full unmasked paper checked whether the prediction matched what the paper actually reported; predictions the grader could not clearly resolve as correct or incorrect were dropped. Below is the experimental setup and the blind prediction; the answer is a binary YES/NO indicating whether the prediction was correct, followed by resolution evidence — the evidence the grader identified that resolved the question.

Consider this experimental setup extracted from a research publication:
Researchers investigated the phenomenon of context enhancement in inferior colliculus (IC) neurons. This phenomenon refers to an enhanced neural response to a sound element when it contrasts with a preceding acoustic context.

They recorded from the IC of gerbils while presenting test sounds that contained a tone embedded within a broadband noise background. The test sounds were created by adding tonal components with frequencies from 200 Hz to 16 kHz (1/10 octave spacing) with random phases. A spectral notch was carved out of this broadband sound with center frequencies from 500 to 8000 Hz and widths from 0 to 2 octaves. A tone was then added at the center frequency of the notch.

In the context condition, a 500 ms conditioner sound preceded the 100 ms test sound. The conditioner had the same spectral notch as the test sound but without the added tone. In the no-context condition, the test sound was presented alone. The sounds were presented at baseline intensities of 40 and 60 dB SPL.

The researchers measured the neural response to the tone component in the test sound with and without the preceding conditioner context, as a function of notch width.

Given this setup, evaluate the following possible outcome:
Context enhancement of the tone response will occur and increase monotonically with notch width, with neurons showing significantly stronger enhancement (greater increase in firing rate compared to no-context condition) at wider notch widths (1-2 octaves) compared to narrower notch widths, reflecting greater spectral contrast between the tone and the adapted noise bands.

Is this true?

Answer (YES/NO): NO